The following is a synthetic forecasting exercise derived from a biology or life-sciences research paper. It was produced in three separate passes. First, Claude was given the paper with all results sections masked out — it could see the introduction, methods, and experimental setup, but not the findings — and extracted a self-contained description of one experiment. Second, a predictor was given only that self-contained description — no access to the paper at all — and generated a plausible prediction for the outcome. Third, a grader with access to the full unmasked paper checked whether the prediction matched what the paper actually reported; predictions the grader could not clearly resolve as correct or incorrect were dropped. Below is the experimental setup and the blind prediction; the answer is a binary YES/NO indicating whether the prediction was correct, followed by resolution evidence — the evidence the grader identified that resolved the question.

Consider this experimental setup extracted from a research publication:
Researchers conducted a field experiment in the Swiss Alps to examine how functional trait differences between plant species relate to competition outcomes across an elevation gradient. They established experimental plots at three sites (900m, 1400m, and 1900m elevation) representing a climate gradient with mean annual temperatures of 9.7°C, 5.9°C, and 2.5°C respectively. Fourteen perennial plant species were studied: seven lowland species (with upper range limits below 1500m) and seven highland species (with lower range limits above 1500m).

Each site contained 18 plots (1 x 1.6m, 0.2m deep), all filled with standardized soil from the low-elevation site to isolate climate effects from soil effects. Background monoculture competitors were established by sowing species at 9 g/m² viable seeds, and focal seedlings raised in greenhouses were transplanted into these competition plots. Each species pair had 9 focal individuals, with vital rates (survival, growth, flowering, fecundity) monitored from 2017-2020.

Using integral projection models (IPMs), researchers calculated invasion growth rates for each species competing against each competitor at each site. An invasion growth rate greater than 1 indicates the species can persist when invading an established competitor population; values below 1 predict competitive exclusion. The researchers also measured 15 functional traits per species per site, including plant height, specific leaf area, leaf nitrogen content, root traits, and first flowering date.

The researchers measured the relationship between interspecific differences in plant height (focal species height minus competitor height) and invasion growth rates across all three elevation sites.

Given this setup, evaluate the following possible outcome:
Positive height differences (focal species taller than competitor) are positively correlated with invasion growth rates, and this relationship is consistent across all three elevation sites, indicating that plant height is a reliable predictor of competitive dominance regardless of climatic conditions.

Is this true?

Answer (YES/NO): NO